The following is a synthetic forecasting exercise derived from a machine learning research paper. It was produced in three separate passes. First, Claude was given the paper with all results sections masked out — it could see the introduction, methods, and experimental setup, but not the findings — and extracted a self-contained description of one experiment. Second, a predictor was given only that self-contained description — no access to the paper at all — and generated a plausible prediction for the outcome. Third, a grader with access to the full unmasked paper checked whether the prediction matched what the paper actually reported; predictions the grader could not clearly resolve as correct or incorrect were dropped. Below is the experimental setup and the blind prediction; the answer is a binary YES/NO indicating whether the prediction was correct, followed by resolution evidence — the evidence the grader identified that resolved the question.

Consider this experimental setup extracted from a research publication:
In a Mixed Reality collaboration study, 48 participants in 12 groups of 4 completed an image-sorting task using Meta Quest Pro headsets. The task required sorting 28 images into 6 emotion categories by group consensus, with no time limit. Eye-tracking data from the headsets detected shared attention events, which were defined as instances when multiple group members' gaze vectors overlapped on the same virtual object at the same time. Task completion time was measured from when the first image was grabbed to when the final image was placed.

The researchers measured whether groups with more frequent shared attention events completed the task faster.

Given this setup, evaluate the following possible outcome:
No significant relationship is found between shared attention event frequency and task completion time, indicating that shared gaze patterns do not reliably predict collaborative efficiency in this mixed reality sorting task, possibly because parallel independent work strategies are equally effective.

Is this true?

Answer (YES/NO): NO